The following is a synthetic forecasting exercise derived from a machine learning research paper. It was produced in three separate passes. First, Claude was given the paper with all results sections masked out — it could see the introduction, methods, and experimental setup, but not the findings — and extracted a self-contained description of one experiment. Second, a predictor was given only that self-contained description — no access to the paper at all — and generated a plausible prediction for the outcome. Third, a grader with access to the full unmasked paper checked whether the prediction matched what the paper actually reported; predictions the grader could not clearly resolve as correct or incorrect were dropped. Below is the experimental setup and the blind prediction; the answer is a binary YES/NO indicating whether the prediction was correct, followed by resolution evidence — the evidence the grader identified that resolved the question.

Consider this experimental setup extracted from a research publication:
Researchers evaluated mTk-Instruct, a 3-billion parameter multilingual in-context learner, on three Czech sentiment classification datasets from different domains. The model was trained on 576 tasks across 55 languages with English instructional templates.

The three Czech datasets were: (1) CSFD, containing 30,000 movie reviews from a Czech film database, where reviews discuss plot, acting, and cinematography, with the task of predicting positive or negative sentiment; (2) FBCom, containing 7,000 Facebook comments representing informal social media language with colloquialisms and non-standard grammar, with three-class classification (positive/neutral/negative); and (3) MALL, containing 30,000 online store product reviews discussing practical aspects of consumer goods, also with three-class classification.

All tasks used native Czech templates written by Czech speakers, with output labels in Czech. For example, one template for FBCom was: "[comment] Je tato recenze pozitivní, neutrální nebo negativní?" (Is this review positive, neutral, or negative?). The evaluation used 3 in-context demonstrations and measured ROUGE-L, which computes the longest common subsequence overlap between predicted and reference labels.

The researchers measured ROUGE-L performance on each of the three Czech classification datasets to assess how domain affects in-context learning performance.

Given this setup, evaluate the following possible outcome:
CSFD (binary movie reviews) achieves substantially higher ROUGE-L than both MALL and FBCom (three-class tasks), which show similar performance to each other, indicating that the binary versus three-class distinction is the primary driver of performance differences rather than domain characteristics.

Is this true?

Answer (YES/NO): NO